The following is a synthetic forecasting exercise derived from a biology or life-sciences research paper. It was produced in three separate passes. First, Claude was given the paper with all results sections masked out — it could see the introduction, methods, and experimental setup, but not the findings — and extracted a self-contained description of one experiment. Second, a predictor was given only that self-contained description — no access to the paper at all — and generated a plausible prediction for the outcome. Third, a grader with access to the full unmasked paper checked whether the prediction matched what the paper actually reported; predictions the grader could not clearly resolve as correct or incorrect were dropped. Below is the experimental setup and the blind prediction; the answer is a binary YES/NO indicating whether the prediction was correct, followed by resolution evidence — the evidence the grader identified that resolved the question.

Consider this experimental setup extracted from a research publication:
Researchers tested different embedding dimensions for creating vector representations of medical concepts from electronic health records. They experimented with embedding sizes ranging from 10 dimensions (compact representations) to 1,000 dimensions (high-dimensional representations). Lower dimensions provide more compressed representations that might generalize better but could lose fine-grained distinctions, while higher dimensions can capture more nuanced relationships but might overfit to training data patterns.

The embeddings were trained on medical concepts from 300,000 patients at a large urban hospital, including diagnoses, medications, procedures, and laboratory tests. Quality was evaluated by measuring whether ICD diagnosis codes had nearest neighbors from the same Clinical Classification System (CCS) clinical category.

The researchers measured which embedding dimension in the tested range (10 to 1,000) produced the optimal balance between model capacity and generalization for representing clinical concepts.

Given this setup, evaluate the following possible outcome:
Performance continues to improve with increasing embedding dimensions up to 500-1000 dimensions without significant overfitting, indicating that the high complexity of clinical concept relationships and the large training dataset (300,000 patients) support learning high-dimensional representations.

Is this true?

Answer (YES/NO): NO